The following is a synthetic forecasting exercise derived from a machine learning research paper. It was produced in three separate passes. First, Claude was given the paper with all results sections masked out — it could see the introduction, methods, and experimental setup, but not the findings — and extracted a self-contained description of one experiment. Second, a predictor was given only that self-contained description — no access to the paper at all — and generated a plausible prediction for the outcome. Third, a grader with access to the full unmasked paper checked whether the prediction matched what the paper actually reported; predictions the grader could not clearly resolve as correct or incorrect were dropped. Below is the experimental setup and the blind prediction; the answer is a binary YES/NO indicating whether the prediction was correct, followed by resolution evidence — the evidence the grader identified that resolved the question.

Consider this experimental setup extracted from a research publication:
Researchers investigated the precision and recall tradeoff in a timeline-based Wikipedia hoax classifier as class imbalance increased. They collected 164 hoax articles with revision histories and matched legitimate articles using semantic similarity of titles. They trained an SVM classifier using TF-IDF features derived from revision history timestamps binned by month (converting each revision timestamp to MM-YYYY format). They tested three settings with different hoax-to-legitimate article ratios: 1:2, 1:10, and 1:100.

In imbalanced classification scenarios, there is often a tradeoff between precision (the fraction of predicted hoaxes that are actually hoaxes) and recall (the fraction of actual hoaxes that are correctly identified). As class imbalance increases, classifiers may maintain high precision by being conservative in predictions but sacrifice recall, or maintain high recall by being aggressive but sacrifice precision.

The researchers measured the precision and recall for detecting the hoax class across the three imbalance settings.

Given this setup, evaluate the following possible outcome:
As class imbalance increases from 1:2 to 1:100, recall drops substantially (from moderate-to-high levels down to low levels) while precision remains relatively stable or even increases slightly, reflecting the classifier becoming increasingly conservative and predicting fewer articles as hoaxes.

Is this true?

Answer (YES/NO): NO